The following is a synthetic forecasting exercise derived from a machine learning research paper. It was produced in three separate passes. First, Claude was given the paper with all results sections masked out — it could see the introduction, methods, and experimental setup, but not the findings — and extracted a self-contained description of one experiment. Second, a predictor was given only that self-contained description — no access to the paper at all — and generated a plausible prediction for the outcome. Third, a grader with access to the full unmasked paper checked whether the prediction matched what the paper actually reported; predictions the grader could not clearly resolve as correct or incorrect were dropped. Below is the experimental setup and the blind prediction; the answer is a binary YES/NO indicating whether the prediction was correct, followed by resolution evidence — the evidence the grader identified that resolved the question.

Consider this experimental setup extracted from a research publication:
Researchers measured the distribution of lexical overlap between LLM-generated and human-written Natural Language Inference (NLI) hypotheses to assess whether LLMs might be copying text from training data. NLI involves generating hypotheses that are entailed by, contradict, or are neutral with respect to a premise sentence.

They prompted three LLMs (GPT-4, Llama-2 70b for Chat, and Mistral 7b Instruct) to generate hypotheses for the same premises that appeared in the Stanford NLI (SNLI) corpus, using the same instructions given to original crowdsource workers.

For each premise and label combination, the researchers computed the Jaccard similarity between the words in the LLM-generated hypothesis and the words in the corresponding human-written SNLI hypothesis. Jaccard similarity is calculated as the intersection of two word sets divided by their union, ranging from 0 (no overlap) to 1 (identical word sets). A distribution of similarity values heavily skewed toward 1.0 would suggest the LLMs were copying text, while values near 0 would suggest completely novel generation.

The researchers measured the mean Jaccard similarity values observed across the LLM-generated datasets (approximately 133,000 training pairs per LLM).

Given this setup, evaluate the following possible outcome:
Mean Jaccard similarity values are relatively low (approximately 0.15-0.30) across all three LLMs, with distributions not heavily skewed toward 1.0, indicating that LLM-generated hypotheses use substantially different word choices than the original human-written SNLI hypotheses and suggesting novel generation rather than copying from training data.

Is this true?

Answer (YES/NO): YES